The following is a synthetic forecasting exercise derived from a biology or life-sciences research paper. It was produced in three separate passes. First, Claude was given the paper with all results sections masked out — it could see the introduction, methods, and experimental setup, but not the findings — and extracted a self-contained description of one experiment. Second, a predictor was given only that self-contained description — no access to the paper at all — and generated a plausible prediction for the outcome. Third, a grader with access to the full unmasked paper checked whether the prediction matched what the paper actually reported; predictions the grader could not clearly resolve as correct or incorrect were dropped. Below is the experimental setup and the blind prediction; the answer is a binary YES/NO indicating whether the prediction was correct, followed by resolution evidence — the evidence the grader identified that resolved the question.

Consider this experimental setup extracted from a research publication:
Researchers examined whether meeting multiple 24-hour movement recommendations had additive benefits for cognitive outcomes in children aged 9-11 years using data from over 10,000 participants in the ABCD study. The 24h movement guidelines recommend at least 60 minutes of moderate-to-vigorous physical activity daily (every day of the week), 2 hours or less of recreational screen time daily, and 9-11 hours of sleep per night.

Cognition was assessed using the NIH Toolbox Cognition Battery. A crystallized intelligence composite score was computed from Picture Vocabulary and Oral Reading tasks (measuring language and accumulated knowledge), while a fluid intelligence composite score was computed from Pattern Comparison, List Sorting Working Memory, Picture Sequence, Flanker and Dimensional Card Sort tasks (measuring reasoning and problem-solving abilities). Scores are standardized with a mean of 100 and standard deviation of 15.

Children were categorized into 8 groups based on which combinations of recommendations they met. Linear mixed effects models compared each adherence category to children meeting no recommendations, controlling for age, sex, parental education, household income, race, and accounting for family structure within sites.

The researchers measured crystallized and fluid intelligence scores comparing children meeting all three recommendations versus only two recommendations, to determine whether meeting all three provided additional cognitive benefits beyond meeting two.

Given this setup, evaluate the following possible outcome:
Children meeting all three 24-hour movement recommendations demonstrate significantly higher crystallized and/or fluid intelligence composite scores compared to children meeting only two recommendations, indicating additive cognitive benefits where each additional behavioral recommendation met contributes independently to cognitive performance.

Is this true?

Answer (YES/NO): NO